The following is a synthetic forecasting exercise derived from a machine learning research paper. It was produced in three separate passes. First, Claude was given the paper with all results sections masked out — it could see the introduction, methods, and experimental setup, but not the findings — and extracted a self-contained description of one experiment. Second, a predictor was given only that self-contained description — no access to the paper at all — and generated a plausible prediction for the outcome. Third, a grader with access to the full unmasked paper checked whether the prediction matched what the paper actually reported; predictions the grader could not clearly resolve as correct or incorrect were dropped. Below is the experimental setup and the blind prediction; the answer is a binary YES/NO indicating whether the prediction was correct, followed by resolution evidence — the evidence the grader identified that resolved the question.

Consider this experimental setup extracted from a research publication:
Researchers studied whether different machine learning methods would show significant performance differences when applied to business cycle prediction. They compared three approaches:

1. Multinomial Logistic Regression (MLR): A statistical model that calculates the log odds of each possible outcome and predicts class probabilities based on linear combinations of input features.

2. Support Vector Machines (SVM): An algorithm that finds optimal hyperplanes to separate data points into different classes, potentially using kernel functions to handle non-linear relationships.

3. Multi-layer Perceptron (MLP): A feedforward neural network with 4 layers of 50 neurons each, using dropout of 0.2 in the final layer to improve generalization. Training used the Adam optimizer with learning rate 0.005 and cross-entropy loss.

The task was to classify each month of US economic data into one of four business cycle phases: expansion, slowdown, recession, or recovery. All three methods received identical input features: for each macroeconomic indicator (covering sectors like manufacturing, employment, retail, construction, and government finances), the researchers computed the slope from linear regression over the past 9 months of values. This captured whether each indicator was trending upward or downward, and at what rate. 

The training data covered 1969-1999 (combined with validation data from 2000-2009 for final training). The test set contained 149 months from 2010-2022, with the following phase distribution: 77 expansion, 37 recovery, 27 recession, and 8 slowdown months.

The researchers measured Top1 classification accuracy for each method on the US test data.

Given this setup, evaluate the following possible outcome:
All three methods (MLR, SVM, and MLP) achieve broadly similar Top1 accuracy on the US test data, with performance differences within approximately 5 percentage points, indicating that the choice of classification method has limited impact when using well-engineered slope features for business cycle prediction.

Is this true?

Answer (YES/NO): NO